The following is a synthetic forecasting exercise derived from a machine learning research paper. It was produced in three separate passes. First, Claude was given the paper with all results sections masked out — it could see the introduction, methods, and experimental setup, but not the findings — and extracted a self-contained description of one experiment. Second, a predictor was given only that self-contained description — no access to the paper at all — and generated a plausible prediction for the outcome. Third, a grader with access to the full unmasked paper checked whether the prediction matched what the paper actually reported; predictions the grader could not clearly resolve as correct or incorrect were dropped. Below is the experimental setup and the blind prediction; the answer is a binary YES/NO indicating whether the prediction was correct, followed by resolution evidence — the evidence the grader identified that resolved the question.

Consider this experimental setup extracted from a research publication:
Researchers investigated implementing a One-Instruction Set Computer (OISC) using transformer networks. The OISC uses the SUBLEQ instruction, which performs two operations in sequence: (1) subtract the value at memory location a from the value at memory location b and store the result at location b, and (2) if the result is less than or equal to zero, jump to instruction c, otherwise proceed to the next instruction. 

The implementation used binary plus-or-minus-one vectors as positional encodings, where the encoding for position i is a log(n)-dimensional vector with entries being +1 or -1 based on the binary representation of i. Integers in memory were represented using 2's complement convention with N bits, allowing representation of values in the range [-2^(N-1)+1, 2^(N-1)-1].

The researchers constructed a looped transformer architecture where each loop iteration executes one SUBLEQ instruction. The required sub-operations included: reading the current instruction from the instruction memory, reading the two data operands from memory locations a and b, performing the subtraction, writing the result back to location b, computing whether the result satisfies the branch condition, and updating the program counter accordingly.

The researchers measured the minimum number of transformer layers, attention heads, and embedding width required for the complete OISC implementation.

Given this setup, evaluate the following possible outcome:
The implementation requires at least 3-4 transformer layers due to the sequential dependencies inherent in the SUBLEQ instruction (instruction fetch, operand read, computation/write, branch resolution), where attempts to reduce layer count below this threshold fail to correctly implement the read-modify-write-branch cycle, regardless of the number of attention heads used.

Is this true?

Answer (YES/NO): NO